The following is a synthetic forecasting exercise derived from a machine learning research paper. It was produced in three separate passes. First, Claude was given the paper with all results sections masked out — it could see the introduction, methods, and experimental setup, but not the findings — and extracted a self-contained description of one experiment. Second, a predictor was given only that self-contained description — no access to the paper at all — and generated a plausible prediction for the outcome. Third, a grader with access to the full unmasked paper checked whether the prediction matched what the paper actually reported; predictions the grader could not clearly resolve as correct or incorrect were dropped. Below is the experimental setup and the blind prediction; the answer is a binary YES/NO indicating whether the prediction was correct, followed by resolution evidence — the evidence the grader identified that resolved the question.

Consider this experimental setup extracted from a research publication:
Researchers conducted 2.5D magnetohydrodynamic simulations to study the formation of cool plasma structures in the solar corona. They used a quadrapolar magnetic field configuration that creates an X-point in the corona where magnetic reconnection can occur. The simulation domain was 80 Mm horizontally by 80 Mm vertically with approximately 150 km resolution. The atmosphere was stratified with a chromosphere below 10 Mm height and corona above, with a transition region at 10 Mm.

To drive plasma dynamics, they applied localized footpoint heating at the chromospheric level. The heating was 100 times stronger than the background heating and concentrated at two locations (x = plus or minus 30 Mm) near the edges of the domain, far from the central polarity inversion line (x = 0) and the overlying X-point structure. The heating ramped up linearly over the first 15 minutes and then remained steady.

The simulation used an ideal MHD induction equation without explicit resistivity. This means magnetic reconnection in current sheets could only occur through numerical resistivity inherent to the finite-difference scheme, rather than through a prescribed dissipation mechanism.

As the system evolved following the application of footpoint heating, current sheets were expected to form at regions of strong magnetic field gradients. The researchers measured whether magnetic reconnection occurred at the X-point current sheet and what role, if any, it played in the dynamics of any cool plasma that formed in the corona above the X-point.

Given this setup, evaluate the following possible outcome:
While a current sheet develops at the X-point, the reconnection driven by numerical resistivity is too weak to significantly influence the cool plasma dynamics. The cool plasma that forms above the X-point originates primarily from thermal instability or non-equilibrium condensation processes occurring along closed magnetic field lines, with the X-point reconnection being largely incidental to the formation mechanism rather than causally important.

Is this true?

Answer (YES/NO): NO